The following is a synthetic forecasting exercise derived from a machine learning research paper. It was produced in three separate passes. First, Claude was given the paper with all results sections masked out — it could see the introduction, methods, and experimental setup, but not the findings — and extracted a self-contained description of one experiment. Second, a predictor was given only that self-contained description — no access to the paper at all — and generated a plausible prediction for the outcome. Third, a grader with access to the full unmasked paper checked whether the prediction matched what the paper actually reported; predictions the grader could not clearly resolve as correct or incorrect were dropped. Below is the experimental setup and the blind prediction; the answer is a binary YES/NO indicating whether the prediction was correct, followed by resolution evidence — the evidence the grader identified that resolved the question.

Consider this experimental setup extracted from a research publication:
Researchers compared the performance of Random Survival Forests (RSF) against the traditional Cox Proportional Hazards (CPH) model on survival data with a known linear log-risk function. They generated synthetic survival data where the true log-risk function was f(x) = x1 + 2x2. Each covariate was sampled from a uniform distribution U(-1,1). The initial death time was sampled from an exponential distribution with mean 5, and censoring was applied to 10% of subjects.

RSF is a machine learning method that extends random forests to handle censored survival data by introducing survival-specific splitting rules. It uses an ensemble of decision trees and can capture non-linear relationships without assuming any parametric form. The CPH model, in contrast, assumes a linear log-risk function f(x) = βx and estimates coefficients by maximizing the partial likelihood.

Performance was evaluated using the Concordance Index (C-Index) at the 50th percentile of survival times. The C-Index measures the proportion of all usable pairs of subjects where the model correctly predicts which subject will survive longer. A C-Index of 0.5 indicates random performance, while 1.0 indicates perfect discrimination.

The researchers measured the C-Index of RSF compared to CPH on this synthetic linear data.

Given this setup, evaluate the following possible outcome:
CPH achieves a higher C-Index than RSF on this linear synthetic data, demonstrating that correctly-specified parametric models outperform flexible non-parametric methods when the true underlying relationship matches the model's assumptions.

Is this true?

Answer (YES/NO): YES